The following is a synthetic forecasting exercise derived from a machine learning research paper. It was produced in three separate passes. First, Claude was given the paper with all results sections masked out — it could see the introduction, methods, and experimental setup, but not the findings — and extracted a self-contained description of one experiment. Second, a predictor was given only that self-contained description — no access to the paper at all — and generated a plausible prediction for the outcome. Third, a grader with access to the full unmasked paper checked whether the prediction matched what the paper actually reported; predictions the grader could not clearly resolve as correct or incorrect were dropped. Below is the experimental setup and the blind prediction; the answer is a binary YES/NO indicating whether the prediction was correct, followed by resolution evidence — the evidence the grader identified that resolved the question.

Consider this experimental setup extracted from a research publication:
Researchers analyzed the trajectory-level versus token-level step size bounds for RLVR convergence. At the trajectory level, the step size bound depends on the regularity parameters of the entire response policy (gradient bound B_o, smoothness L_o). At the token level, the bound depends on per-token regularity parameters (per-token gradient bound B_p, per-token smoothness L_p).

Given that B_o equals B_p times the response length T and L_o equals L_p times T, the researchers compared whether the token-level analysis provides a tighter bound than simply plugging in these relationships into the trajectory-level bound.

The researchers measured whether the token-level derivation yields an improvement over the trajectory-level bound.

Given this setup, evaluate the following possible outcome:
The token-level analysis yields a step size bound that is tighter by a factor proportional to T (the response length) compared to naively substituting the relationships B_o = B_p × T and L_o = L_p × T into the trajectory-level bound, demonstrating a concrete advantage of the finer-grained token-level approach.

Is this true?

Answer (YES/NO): YES